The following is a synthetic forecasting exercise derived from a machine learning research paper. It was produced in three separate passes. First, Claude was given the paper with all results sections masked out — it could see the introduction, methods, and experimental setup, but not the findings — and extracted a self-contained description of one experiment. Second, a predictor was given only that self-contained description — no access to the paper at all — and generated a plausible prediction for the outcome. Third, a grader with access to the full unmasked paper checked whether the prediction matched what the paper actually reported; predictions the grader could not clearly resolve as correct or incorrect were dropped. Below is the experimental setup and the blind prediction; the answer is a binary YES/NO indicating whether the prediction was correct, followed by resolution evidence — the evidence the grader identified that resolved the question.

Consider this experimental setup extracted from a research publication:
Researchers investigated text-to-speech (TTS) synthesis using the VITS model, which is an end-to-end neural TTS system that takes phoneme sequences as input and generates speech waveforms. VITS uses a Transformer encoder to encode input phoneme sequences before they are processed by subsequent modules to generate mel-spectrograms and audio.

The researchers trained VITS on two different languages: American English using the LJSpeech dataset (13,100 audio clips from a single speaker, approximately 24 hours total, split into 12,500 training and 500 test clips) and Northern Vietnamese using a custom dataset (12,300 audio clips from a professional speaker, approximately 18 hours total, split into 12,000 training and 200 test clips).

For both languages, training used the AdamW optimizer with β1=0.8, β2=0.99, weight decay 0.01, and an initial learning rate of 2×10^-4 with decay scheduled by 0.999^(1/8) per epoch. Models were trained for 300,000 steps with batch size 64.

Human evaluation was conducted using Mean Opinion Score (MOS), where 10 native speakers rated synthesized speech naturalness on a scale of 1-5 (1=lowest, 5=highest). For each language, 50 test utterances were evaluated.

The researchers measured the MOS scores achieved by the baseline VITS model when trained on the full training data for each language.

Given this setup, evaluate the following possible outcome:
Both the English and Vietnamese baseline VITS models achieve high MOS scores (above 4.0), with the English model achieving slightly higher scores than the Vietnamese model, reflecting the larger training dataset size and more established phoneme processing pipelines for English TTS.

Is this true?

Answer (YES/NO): NO